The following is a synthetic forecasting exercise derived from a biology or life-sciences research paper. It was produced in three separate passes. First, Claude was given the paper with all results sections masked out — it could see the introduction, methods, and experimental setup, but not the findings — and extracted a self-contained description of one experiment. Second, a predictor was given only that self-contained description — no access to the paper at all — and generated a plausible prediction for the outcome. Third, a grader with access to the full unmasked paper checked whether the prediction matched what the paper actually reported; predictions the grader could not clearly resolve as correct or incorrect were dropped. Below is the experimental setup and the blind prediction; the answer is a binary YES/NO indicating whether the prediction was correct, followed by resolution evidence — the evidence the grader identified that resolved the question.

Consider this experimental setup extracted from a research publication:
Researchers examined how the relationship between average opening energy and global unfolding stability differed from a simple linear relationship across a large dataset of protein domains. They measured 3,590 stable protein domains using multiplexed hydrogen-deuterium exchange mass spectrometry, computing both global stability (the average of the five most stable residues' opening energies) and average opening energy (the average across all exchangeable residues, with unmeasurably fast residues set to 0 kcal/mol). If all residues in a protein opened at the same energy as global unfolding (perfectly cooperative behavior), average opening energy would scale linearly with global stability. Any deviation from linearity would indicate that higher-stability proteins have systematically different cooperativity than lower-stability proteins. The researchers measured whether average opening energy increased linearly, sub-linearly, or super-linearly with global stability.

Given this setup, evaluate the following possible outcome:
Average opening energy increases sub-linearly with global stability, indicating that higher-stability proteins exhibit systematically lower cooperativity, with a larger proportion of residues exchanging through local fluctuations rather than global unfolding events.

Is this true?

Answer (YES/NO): YES